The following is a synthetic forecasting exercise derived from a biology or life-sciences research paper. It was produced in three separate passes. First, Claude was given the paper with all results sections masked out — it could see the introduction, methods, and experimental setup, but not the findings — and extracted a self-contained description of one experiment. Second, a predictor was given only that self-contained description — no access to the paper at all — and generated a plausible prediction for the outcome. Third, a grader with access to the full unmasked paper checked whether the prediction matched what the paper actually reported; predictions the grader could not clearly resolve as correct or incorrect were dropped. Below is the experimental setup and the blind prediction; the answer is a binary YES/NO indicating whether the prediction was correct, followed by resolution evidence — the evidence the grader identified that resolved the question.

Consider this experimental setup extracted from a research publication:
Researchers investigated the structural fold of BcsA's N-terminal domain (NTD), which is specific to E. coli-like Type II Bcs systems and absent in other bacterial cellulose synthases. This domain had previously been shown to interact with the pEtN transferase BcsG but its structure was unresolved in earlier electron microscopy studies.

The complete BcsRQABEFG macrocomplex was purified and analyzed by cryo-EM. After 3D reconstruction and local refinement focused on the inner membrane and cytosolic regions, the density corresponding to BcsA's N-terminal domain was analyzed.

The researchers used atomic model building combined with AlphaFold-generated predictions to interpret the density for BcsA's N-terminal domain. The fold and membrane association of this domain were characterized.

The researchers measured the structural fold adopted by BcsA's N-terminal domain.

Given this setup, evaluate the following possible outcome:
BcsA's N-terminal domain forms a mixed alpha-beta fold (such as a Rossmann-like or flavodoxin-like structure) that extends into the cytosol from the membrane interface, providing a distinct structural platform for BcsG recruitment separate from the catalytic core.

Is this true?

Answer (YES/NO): NO